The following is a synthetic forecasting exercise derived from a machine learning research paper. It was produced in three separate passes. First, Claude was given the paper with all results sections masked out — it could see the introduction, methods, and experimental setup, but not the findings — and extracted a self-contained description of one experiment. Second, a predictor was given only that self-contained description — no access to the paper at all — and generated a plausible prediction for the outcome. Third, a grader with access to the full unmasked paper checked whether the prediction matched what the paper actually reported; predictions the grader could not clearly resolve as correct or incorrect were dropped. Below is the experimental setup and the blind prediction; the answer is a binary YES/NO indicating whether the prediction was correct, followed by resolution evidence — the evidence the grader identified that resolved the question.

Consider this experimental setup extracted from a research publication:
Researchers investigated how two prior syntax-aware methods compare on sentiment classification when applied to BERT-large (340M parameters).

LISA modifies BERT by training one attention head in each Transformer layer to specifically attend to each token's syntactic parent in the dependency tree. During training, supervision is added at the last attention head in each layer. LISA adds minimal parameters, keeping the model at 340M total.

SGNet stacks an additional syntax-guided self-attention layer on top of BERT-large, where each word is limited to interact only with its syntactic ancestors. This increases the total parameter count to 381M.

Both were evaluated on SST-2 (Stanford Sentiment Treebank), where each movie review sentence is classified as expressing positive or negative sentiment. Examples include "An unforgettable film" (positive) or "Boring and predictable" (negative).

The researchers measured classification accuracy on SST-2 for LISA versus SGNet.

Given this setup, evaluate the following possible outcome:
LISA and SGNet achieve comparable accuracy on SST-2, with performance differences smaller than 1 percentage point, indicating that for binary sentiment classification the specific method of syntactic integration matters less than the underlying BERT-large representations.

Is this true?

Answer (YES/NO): YES